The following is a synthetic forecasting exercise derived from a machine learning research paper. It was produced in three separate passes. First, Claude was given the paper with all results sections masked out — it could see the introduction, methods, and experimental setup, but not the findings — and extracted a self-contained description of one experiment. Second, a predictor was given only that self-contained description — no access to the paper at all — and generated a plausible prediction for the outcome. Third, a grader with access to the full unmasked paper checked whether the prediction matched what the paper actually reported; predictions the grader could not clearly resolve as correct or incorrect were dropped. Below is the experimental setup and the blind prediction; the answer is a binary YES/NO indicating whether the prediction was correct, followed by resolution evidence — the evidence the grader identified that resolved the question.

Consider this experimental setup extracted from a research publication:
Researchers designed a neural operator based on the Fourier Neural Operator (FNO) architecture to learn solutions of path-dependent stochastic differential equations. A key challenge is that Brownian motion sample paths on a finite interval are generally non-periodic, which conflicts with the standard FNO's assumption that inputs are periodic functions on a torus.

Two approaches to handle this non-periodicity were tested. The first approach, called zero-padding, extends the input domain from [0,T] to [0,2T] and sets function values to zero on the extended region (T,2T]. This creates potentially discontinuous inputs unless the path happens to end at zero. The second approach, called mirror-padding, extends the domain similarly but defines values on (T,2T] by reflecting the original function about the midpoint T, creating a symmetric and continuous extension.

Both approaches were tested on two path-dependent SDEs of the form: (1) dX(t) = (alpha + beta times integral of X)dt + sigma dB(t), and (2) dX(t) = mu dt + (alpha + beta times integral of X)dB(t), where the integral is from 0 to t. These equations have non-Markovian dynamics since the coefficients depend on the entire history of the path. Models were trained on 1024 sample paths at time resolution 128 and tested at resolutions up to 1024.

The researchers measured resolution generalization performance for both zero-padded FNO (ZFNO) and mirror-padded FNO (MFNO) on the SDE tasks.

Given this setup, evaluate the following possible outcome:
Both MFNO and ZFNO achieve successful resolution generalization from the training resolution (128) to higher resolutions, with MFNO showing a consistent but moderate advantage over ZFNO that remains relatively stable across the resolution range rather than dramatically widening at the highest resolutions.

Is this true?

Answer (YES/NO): NO